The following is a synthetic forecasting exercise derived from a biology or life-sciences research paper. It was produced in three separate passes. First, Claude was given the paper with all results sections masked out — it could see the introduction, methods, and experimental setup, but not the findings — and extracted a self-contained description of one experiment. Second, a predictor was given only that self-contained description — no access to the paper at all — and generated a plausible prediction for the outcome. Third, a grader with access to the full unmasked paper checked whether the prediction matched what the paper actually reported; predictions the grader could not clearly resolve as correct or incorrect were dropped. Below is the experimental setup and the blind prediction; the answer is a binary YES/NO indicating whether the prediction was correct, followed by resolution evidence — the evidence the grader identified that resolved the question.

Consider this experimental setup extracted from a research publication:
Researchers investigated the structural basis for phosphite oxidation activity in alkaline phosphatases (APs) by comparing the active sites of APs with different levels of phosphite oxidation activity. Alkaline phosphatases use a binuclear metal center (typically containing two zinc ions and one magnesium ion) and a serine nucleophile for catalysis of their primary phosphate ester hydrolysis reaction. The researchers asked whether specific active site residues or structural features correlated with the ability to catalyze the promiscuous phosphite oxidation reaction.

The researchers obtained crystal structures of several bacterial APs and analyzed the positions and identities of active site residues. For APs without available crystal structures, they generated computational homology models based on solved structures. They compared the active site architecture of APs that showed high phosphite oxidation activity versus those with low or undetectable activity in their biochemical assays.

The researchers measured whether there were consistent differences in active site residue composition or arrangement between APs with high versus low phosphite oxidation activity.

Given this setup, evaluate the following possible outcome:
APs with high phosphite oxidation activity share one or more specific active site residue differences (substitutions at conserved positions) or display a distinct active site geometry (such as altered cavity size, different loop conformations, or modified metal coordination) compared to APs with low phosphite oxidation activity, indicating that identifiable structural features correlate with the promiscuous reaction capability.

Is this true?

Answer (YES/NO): NO